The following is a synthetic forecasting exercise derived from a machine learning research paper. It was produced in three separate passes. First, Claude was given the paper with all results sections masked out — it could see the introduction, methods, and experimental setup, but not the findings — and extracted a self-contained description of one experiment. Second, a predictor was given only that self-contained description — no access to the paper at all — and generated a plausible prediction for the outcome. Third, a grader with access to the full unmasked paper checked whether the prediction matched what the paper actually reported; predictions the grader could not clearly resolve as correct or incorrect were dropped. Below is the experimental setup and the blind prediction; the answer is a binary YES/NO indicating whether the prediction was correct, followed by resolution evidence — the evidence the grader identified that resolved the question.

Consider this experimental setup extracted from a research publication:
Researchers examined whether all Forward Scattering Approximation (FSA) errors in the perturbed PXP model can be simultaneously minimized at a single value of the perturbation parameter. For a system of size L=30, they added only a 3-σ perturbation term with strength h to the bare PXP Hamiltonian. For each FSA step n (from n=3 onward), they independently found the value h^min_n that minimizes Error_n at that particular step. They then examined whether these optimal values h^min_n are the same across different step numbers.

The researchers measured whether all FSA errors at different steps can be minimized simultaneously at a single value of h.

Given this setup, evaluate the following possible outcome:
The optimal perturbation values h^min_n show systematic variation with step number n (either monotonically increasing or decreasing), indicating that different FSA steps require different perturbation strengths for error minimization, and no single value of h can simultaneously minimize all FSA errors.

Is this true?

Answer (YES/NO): NO